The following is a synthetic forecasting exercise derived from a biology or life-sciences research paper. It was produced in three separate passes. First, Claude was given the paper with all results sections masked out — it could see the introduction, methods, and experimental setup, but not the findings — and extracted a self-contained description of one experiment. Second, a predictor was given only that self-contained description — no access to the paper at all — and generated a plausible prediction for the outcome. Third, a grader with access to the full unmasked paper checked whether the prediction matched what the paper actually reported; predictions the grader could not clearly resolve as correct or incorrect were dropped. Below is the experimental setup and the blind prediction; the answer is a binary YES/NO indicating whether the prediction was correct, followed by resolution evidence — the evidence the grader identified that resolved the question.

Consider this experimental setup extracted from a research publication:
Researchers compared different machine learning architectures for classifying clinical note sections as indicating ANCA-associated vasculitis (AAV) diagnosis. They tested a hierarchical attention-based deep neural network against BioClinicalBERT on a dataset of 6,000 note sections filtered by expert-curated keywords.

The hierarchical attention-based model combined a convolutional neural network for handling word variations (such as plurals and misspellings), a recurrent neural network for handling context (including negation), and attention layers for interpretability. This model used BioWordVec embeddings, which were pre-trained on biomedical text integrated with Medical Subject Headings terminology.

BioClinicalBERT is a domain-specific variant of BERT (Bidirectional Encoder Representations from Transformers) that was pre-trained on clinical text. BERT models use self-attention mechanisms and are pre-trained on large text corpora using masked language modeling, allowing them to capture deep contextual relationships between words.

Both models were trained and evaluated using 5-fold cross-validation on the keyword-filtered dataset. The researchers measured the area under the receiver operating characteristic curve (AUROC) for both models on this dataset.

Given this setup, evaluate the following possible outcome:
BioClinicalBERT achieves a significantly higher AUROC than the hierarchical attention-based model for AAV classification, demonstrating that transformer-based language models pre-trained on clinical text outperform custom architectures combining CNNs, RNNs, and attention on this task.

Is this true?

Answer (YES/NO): NO